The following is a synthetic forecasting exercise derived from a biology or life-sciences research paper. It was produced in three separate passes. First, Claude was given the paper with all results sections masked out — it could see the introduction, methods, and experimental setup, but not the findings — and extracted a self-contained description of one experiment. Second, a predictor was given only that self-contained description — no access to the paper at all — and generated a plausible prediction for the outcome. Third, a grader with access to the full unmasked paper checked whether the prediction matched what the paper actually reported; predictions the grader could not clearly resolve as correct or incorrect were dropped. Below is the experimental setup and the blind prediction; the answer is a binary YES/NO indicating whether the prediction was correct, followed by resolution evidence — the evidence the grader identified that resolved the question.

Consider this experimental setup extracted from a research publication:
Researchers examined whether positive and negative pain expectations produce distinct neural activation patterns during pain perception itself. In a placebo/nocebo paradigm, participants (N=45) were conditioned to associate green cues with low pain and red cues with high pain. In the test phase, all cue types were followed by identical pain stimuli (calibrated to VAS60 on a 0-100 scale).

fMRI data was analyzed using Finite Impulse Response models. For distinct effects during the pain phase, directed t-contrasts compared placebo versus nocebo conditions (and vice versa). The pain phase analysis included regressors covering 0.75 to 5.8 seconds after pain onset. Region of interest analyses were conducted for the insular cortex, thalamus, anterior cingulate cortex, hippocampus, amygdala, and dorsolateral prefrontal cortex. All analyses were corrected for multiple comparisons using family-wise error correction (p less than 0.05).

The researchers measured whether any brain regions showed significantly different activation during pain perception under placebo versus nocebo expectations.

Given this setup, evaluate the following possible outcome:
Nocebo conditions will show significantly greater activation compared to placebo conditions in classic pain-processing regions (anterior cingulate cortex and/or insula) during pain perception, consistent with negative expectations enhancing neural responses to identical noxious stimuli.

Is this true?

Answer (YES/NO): NO